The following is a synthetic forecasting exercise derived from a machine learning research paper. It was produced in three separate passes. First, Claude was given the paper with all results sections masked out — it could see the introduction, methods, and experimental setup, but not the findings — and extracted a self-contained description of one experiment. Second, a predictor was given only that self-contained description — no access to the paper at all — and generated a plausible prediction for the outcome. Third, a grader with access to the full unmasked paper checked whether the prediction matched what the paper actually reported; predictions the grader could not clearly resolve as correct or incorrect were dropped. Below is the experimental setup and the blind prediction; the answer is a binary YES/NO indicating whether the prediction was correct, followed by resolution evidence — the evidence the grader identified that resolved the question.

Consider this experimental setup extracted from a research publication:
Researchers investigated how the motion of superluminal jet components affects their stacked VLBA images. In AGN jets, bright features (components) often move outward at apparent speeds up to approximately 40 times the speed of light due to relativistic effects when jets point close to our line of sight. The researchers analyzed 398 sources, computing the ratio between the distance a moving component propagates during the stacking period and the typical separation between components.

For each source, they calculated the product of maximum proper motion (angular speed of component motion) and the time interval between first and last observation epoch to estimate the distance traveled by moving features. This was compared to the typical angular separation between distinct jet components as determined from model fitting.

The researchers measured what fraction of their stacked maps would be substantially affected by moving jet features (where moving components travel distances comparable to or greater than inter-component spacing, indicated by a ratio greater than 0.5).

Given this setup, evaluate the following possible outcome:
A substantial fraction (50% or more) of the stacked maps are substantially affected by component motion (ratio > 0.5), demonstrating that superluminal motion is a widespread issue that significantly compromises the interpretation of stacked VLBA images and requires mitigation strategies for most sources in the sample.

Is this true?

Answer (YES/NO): YES